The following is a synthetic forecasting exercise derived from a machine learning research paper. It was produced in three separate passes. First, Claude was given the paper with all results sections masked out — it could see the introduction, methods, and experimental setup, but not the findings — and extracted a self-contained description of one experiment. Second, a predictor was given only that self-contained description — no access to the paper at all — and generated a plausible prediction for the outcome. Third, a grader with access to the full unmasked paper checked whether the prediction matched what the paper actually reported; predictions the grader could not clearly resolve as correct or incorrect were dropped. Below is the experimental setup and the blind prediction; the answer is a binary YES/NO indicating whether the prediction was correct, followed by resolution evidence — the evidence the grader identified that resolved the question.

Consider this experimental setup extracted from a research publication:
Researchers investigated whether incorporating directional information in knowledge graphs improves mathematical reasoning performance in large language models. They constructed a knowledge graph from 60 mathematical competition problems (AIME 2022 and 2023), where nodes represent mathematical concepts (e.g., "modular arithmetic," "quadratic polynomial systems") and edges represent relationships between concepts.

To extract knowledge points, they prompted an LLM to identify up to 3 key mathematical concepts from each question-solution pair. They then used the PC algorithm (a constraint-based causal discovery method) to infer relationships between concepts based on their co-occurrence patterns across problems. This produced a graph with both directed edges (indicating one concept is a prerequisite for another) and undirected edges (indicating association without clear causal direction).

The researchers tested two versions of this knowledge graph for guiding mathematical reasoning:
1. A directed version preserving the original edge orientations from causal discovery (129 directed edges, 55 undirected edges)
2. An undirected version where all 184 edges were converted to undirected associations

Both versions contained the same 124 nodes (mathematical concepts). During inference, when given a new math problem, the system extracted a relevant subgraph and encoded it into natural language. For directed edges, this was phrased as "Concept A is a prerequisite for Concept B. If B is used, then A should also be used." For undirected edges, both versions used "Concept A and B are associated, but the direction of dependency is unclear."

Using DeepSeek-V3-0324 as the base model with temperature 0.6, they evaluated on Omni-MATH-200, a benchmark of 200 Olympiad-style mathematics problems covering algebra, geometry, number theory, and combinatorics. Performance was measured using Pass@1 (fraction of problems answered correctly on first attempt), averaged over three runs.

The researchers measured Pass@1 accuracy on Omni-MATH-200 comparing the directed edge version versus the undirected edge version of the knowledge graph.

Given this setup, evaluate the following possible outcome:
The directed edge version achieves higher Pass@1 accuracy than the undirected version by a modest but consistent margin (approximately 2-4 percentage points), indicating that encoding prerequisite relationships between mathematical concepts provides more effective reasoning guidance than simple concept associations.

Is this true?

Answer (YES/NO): NO